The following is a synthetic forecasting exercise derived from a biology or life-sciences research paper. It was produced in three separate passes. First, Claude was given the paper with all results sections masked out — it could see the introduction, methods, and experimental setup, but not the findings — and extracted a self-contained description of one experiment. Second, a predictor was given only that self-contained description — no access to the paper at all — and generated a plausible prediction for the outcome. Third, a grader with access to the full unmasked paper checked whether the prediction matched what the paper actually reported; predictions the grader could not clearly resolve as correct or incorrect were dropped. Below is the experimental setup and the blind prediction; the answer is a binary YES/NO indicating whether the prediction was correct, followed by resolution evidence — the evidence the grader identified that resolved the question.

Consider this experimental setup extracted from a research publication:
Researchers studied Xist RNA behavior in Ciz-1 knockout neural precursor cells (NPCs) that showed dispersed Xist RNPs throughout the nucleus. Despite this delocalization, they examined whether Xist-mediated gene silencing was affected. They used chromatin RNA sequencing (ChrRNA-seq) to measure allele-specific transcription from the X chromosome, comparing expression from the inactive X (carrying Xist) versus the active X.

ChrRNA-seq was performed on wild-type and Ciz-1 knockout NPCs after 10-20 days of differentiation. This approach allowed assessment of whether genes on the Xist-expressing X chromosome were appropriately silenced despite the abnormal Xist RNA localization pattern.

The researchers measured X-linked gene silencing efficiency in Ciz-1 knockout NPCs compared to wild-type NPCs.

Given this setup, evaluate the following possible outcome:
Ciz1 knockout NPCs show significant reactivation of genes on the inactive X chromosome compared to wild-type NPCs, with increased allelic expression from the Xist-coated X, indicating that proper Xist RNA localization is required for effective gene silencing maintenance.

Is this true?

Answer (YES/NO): NO